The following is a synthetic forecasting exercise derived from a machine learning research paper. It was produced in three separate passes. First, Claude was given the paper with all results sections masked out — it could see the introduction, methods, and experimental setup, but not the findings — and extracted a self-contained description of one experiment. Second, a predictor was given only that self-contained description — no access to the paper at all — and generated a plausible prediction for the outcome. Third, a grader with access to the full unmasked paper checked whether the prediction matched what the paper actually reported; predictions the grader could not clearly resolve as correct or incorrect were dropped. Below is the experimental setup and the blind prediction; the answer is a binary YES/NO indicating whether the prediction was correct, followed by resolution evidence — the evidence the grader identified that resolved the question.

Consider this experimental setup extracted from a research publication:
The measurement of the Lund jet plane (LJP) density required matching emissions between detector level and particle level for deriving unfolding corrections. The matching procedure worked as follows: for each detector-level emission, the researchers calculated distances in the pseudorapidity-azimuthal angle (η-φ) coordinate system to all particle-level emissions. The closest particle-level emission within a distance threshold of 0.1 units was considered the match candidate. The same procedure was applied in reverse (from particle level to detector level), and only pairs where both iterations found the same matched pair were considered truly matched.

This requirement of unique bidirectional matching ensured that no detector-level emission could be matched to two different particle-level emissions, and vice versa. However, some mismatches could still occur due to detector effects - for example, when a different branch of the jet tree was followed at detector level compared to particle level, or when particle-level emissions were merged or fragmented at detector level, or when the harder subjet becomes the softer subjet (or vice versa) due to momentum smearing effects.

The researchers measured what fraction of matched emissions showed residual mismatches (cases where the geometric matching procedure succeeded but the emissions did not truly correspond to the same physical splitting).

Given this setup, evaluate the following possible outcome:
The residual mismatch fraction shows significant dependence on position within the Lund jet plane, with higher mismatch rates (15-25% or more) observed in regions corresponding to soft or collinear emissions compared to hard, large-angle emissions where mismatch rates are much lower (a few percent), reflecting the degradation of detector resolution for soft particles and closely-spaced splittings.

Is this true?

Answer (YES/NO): NO